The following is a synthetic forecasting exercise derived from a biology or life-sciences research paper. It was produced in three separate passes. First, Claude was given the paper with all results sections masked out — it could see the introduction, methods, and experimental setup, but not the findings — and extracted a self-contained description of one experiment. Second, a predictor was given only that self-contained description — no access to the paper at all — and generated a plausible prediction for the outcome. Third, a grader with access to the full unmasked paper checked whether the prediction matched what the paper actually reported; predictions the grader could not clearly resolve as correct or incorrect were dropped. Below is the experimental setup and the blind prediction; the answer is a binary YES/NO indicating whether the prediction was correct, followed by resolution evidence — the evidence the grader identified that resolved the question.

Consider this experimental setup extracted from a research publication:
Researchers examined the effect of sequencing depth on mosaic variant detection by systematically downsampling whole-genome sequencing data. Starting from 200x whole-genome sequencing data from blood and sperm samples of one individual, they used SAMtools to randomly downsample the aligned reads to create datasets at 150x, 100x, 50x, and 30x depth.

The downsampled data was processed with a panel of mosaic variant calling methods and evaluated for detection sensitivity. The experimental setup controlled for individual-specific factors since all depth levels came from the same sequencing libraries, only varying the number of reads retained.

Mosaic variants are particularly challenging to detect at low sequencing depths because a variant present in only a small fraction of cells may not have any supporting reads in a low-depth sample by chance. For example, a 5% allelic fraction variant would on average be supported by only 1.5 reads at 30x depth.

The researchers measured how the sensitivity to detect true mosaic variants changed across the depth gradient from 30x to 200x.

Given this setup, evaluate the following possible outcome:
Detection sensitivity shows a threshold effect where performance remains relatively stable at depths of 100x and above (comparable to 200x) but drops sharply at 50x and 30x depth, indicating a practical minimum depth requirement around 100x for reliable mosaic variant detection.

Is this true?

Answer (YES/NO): NO